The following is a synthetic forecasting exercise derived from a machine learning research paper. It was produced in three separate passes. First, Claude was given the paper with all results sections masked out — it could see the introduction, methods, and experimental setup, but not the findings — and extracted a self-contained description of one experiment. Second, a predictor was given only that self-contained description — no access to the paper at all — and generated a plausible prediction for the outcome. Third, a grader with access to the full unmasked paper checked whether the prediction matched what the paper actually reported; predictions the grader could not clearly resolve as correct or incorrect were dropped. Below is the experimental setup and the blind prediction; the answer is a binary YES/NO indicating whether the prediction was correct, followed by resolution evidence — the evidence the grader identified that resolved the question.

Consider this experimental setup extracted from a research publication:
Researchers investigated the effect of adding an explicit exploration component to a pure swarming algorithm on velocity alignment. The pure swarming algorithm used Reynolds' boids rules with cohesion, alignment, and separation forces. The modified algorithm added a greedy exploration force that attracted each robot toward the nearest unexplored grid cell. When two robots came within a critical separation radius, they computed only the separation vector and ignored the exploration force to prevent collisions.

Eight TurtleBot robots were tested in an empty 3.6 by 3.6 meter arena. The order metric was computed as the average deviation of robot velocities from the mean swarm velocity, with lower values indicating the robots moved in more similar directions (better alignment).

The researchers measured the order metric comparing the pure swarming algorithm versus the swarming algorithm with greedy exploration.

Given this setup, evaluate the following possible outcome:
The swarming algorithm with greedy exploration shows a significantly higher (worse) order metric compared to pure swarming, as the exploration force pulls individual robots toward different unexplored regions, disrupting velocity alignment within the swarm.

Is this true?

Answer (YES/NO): NO